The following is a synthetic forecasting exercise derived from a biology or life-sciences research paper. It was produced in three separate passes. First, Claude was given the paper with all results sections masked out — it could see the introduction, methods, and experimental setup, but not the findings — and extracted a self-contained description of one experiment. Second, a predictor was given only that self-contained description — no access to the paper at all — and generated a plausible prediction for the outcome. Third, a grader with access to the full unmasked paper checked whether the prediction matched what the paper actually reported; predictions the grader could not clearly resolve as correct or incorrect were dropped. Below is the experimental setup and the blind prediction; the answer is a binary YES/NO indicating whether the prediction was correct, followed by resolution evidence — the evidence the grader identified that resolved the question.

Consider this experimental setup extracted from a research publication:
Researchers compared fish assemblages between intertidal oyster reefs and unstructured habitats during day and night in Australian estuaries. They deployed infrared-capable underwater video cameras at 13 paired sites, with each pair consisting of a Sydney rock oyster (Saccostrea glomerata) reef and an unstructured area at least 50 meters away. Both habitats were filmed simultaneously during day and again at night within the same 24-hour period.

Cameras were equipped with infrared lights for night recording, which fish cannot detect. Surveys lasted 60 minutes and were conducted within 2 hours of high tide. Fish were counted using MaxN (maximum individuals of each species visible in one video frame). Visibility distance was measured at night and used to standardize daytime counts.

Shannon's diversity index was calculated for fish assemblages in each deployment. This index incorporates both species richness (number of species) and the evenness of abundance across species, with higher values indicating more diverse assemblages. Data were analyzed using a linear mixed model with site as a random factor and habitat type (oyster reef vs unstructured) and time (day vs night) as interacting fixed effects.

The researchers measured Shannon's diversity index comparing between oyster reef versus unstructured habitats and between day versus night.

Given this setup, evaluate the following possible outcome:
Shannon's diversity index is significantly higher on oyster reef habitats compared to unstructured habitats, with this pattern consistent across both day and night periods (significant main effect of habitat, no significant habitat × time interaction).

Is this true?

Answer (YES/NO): NO